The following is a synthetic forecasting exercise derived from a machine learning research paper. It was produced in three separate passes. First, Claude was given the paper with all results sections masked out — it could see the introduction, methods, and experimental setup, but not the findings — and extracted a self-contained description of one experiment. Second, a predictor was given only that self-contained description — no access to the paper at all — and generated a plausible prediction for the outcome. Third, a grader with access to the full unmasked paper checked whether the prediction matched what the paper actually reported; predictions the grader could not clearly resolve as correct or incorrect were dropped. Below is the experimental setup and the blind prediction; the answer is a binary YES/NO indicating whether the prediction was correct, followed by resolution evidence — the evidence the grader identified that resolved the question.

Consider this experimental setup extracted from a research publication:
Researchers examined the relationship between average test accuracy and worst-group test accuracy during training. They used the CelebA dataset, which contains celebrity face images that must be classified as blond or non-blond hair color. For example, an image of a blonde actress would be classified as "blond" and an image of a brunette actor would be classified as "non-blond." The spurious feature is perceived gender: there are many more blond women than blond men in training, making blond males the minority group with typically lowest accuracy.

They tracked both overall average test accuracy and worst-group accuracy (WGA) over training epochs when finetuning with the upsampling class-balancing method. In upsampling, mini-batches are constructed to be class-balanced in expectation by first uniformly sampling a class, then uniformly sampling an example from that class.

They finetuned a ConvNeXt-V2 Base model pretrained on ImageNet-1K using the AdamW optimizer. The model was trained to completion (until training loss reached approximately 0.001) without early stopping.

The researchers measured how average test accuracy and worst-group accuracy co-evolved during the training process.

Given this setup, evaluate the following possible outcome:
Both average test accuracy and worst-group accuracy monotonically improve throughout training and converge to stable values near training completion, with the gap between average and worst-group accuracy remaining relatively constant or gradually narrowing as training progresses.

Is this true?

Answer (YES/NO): NO